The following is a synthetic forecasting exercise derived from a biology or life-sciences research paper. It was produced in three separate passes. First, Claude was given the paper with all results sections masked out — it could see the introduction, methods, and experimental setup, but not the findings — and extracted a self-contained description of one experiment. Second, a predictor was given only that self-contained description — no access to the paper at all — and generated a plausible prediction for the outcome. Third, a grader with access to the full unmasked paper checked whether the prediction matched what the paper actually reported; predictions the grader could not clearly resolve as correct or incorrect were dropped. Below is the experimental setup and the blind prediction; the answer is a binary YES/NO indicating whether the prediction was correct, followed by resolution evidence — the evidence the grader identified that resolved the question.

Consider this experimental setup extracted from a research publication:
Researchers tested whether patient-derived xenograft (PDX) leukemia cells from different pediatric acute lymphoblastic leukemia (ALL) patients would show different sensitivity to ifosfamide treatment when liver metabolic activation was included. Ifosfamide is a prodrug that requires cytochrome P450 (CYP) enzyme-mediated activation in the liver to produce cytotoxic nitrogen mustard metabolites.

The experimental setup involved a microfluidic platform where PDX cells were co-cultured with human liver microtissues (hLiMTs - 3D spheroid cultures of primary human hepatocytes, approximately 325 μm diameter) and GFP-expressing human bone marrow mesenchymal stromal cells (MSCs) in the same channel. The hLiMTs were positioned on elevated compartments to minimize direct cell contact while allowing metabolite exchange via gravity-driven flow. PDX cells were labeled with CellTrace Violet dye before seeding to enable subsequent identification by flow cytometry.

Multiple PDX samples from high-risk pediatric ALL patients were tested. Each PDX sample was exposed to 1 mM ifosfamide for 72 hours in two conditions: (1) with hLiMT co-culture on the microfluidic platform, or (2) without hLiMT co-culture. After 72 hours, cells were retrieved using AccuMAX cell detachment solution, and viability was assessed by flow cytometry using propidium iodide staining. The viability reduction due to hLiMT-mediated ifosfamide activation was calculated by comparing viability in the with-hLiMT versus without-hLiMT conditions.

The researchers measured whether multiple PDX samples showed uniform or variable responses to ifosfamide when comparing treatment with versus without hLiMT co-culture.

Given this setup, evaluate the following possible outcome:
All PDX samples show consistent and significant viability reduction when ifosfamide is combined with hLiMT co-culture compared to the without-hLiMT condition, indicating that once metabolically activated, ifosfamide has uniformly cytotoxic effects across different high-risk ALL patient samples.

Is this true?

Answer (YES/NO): NO